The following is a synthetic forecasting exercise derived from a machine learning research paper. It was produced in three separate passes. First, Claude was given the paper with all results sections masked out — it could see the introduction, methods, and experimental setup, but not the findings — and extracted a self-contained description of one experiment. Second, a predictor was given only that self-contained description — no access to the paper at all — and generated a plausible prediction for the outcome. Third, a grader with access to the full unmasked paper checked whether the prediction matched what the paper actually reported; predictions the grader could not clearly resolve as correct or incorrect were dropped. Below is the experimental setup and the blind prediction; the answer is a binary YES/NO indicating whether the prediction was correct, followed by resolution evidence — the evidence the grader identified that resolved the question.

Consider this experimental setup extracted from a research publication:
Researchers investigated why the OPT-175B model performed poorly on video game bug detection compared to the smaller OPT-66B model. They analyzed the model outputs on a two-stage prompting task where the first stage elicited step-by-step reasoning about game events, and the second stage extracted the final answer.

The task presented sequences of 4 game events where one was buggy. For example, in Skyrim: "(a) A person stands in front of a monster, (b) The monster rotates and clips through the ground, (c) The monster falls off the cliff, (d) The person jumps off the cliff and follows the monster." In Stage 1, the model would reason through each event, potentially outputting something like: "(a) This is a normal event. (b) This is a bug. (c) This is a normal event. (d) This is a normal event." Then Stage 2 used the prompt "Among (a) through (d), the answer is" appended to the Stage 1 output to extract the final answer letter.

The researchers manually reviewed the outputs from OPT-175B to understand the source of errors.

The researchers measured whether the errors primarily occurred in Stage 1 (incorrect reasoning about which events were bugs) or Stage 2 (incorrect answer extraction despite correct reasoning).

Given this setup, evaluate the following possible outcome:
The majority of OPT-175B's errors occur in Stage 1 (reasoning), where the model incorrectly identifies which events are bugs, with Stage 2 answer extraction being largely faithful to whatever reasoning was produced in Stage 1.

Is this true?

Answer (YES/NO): NO